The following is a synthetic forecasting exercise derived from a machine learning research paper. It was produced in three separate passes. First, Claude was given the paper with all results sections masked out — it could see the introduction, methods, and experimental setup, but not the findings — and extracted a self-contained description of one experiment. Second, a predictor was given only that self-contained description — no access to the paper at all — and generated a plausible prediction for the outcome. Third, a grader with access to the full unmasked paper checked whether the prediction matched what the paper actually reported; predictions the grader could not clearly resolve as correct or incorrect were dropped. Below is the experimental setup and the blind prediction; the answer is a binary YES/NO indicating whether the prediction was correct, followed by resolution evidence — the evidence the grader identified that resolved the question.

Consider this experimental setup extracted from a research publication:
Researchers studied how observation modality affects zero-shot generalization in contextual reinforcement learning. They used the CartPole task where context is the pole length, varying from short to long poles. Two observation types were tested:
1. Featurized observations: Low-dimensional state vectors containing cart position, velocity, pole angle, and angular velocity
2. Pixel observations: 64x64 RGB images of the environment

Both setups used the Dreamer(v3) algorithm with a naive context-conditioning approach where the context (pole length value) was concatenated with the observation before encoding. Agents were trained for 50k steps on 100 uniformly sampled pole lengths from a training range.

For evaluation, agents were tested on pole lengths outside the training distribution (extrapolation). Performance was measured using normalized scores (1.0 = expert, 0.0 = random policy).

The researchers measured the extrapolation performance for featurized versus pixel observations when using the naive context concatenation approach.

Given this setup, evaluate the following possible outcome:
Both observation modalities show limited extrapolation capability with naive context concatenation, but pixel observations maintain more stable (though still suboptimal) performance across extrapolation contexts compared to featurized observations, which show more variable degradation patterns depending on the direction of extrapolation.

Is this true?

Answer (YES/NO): NO